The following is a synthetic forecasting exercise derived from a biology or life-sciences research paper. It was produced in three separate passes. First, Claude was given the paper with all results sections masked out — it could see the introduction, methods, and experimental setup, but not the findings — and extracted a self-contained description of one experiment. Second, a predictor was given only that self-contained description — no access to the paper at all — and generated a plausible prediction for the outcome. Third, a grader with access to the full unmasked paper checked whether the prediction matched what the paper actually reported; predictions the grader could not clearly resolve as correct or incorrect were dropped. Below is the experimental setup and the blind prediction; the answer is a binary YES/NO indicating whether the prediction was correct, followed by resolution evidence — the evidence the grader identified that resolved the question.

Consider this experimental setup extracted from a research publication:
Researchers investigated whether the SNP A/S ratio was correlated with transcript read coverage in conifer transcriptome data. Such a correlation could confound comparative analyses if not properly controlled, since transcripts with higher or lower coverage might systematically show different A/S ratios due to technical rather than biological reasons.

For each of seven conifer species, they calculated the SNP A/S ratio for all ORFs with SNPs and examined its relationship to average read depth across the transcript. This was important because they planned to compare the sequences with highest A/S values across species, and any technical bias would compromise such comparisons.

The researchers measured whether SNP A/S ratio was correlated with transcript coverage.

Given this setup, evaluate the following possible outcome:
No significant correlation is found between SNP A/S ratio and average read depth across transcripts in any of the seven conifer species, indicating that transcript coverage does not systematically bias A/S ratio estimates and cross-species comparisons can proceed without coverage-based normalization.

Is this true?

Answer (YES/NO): NO